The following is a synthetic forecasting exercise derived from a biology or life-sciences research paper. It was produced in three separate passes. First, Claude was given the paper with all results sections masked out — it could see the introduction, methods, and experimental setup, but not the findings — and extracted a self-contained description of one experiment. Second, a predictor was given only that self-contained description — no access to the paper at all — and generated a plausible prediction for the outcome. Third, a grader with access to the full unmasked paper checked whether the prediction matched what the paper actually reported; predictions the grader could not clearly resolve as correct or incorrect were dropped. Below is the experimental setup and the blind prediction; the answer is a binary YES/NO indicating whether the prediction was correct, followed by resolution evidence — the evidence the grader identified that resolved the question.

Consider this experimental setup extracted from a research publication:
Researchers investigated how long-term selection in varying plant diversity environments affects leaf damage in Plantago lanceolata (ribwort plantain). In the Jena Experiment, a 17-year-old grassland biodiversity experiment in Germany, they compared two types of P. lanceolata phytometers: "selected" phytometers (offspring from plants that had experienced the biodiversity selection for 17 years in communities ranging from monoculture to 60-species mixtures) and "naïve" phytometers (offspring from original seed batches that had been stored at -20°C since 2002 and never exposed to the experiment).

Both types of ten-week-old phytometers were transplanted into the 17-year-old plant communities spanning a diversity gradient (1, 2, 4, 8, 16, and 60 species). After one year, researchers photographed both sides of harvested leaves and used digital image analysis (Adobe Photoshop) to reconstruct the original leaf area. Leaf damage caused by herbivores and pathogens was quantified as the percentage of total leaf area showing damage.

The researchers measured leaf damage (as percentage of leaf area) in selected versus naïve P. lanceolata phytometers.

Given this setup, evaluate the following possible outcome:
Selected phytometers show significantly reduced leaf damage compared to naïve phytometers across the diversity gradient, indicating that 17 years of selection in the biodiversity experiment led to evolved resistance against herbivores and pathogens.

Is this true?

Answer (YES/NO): NO